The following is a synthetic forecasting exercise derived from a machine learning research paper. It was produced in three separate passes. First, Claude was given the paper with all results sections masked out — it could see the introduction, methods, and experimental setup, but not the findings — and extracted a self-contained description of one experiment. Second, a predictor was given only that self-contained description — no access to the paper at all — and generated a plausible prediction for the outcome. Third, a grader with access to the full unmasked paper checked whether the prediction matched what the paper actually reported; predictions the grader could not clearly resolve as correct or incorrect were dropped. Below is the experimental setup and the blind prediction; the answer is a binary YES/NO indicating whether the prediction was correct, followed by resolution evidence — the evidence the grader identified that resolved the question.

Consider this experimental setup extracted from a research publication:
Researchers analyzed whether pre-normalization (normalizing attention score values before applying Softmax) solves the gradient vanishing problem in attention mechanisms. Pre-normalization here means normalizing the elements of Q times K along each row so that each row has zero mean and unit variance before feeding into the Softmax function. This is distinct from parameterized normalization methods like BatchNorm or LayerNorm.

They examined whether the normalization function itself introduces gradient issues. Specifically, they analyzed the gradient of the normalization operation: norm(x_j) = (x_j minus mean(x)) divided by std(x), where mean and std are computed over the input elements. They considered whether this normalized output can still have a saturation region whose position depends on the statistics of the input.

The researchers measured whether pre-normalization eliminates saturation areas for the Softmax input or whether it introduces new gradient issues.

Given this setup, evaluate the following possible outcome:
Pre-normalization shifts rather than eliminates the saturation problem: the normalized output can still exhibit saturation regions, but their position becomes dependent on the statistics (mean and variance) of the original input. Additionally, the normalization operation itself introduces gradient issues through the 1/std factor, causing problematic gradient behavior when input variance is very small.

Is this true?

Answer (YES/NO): NO